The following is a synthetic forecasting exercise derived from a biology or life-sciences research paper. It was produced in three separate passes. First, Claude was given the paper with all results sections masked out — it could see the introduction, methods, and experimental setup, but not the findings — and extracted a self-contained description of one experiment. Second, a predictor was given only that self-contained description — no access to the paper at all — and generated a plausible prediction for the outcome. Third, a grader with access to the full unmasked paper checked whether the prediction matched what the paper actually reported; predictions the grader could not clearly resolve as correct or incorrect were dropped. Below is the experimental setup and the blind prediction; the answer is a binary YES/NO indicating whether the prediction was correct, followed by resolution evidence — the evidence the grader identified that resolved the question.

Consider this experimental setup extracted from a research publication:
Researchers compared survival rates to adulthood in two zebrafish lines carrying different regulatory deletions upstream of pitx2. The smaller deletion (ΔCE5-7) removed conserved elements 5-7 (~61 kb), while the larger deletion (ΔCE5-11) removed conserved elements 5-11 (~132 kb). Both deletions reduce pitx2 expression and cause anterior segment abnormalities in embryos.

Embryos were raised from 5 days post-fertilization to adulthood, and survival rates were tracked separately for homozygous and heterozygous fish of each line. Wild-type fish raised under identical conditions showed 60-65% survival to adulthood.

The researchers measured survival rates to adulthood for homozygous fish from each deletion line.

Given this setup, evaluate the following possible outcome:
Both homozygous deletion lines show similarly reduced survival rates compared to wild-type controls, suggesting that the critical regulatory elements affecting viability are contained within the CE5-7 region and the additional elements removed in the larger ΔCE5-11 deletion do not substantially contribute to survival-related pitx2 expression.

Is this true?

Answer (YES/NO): NO